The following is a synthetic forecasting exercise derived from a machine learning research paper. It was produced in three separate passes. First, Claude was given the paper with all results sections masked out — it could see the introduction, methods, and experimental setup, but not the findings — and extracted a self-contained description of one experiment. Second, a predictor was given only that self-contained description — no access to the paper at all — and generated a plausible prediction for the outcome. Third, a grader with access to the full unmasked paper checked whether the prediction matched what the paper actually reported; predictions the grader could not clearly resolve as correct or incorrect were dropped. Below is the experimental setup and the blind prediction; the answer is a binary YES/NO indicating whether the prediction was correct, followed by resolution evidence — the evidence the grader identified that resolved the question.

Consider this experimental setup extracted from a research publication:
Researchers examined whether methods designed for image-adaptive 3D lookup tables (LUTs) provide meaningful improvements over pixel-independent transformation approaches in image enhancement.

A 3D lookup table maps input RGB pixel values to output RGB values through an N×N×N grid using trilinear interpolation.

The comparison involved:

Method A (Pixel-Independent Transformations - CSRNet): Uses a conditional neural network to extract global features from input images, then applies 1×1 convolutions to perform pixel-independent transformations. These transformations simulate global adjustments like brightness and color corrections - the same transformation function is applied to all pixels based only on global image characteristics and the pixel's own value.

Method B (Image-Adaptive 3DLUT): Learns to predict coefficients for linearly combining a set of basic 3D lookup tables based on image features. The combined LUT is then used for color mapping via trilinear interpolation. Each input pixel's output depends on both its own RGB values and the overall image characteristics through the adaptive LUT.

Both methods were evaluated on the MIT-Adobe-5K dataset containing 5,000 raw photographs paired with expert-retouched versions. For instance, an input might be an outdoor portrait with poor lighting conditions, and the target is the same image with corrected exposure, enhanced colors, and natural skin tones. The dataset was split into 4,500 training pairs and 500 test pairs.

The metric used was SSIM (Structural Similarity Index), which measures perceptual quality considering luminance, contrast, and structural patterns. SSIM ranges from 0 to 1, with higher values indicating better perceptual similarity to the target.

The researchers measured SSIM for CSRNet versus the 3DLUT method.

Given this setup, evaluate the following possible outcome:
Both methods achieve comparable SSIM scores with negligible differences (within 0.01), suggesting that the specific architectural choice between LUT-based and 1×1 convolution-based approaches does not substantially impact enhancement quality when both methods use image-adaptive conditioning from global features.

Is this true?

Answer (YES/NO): NO